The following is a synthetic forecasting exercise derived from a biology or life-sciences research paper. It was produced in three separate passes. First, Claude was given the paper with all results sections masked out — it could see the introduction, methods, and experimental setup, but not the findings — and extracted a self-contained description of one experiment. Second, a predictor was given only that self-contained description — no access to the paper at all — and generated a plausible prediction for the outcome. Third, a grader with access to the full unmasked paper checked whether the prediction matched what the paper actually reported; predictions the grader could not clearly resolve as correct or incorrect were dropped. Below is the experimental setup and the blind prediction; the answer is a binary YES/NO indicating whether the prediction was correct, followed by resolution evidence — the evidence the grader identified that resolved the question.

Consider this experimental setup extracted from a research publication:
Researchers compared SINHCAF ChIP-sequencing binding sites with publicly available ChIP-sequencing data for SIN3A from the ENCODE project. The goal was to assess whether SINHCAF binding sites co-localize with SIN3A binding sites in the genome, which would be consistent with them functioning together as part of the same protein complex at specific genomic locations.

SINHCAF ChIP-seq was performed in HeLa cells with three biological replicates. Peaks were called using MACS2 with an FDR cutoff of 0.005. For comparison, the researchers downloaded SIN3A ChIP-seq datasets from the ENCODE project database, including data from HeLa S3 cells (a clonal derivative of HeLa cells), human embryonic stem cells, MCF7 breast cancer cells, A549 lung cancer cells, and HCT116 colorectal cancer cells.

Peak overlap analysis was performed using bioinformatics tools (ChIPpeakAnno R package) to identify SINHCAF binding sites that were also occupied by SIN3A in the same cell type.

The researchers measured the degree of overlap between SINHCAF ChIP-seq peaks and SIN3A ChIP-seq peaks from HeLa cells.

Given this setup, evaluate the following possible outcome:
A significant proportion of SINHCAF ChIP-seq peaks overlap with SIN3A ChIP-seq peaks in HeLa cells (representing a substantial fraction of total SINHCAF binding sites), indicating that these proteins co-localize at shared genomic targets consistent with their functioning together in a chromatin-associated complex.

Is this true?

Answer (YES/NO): YES